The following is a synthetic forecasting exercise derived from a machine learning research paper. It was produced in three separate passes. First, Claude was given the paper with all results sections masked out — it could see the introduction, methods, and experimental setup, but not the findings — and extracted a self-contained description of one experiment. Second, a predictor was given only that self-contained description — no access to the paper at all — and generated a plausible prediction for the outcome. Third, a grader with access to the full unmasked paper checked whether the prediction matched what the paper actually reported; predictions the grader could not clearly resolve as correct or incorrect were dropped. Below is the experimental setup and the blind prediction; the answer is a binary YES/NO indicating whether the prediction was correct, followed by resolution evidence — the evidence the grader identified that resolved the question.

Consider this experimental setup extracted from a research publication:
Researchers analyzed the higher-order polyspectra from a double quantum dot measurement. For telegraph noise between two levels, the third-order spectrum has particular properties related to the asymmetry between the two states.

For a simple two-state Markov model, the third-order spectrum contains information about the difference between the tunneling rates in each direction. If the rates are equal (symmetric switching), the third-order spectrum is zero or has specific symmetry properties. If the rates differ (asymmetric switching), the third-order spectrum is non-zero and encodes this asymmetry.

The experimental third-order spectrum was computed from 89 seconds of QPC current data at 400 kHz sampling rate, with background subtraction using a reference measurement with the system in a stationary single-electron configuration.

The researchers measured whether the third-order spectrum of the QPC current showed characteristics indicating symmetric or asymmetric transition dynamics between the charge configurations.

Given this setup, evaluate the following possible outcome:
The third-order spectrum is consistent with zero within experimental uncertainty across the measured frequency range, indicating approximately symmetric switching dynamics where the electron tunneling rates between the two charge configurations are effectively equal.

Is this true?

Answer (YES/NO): NO